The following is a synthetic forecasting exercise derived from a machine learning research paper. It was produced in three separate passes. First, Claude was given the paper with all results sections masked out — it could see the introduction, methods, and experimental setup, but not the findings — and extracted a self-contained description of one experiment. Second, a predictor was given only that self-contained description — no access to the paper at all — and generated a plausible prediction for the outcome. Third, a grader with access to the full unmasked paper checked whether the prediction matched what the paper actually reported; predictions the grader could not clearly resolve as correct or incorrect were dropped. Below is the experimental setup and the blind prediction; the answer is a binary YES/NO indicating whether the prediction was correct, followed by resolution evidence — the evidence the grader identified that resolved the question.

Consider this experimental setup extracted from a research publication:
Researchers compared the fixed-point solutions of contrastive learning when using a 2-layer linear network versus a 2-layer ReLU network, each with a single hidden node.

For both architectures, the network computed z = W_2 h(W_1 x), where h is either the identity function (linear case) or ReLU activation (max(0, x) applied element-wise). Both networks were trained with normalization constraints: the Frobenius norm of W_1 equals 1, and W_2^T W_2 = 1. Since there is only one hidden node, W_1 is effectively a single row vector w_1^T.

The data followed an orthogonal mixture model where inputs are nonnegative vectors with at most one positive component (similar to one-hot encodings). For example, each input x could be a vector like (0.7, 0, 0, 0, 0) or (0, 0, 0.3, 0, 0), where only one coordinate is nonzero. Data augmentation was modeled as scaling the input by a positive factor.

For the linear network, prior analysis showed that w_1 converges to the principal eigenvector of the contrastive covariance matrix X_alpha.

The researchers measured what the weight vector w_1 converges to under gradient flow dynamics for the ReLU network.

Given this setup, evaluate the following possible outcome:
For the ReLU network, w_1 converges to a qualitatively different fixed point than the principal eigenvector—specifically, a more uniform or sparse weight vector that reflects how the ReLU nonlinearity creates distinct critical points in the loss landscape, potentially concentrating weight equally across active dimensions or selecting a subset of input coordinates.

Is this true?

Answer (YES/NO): NO